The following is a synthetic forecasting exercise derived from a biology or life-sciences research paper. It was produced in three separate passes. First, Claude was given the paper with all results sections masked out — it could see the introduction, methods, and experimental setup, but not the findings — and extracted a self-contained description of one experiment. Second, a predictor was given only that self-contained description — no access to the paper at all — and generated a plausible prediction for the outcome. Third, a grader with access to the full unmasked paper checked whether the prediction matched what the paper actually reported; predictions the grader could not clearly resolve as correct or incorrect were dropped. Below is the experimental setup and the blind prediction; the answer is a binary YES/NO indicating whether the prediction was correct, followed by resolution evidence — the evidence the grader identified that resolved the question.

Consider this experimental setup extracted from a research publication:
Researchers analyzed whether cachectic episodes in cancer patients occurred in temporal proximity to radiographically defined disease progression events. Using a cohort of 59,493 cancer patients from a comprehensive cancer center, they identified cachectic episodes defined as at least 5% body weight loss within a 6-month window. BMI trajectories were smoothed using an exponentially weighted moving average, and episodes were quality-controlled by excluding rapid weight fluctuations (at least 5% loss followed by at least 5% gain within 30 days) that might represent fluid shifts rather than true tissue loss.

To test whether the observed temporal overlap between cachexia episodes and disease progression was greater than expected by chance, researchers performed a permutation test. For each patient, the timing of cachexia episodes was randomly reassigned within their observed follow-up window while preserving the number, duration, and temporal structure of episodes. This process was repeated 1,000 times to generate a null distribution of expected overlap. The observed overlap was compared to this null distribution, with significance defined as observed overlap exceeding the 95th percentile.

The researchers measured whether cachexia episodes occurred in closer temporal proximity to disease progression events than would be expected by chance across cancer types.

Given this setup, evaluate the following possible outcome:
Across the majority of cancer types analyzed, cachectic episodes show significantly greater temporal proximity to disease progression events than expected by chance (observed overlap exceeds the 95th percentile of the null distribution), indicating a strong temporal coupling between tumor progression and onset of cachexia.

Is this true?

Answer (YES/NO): YES